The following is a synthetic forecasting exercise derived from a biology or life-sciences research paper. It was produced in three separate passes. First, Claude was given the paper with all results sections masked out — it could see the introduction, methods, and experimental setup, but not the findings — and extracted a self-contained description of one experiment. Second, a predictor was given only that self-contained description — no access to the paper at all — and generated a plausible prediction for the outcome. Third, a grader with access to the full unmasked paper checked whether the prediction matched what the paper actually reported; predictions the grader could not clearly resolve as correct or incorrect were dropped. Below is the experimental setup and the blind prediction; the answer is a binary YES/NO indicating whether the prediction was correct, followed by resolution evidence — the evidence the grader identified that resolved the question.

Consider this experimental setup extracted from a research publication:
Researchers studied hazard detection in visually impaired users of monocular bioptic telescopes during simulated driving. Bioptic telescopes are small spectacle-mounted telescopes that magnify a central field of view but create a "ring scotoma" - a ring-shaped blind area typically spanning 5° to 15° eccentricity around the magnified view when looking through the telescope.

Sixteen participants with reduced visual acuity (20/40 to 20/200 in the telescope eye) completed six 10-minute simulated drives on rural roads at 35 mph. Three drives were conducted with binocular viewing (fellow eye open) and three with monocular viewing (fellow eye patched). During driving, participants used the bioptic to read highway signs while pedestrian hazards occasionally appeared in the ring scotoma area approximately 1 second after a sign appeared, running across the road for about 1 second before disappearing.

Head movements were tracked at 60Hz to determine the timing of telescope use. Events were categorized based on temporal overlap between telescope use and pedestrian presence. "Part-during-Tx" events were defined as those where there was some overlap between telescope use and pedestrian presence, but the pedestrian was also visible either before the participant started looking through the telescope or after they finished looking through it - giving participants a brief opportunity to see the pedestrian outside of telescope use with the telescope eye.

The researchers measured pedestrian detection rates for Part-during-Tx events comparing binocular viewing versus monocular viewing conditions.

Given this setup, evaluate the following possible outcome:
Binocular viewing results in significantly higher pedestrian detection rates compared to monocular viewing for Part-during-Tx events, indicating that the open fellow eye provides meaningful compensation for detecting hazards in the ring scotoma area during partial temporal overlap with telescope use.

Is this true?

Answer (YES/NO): NO